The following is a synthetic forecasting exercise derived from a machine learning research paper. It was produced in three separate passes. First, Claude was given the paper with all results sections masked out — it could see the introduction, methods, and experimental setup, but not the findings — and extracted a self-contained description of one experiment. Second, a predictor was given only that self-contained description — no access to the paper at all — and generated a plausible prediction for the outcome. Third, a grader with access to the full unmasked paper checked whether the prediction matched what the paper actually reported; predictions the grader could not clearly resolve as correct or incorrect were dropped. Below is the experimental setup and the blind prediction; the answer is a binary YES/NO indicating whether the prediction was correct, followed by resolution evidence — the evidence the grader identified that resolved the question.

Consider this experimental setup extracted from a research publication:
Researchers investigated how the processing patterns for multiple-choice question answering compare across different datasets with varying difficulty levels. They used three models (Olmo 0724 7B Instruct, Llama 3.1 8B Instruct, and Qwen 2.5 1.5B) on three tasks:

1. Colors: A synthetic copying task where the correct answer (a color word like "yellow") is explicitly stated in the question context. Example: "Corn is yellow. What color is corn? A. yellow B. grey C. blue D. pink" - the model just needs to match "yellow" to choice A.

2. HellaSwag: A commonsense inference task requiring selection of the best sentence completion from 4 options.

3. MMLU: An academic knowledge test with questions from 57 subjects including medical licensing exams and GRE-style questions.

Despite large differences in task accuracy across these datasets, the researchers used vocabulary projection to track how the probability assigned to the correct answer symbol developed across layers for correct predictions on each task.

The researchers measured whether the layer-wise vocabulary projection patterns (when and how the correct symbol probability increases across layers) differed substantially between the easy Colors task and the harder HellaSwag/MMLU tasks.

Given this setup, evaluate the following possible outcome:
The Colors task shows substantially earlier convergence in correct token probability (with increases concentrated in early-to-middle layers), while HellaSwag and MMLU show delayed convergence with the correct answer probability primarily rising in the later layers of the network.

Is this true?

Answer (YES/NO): NO